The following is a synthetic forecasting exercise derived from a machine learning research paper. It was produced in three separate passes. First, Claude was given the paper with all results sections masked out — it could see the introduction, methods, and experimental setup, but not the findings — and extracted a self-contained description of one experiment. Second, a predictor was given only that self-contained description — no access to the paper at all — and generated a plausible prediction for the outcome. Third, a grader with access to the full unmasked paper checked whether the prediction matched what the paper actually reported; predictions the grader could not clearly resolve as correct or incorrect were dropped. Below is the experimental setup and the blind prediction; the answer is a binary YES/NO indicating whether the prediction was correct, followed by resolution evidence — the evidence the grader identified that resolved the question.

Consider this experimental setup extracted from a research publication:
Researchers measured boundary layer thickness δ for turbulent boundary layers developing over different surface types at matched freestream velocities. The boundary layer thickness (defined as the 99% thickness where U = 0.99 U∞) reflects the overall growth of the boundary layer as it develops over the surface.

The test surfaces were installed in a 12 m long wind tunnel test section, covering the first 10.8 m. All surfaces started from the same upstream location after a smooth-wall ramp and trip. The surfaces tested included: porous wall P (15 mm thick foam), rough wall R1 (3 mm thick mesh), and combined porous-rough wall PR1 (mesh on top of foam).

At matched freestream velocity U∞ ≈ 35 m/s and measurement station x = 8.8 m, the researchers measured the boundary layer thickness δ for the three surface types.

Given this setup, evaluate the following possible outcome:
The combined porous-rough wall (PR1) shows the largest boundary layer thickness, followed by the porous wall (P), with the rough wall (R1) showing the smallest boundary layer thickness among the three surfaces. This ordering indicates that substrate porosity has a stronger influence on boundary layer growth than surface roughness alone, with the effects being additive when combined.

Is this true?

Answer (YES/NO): NO